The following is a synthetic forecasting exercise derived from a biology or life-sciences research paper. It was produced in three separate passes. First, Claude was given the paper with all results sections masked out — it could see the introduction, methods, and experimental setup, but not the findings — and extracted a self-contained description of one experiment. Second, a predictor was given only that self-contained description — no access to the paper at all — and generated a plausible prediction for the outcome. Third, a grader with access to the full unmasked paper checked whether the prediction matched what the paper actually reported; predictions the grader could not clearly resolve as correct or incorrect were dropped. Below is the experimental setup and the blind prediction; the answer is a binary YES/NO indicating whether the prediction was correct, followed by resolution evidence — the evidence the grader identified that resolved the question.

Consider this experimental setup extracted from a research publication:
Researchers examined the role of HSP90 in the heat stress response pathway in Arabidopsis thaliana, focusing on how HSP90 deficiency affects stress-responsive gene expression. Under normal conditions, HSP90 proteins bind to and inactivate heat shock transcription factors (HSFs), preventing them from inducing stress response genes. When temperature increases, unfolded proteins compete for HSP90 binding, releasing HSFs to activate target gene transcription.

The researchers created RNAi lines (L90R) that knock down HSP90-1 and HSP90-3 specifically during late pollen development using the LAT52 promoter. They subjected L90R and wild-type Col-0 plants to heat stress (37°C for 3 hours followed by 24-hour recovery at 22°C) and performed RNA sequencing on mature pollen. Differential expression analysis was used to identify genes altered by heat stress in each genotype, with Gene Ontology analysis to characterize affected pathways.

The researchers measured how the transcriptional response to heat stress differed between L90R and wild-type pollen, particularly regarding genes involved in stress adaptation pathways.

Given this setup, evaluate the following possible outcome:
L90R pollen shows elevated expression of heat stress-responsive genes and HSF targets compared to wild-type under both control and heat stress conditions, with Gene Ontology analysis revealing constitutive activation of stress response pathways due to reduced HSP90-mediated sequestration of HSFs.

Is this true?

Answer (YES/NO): NO